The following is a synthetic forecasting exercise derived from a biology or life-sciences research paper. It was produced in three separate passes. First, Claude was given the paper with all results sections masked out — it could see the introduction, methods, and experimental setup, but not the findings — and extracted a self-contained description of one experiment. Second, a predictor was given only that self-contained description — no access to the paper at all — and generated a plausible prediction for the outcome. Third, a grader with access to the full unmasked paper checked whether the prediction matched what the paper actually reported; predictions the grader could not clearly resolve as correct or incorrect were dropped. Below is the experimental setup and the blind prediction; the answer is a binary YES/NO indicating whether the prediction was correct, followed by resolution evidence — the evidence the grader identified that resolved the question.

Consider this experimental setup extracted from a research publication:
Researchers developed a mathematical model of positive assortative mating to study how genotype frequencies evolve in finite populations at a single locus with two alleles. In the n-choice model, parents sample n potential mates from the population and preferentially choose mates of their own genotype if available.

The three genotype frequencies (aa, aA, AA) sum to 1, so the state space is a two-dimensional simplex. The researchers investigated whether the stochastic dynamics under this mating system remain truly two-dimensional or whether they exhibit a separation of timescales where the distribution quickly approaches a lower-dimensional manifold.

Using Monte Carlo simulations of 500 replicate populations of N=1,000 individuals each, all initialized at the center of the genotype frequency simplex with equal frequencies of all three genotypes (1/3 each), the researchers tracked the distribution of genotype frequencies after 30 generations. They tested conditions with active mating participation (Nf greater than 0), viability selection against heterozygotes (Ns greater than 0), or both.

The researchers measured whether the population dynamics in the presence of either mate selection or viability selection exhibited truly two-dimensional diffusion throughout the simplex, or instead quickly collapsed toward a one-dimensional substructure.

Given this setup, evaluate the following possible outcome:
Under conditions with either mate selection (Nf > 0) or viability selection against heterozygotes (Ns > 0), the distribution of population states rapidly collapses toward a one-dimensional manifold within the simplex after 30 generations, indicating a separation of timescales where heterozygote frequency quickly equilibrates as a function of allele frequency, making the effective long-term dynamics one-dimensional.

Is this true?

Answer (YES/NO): YES